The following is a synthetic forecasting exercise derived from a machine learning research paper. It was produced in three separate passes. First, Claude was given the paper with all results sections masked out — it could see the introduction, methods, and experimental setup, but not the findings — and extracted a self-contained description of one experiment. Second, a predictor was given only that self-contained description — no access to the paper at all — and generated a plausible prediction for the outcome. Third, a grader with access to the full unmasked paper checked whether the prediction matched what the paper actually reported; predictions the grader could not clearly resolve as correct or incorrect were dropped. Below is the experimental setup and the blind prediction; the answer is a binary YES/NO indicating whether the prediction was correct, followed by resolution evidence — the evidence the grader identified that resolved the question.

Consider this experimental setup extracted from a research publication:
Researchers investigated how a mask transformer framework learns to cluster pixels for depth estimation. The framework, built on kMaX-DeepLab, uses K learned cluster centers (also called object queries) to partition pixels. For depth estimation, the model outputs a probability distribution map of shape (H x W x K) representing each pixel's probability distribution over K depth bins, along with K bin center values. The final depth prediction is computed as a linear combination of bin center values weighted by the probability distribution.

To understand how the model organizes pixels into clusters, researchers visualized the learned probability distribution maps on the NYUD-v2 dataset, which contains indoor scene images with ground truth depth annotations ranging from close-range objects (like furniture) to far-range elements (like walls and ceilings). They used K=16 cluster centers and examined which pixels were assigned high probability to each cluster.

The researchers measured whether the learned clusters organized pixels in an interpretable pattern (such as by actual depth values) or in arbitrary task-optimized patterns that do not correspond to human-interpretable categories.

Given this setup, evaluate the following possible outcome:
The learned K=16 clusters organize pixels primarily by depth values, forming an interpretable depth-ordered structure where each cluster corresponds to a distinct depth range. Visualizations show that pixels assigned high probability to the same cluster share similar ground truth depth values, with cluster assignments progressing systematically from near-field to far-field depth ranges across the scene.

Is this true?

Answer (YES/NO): NO